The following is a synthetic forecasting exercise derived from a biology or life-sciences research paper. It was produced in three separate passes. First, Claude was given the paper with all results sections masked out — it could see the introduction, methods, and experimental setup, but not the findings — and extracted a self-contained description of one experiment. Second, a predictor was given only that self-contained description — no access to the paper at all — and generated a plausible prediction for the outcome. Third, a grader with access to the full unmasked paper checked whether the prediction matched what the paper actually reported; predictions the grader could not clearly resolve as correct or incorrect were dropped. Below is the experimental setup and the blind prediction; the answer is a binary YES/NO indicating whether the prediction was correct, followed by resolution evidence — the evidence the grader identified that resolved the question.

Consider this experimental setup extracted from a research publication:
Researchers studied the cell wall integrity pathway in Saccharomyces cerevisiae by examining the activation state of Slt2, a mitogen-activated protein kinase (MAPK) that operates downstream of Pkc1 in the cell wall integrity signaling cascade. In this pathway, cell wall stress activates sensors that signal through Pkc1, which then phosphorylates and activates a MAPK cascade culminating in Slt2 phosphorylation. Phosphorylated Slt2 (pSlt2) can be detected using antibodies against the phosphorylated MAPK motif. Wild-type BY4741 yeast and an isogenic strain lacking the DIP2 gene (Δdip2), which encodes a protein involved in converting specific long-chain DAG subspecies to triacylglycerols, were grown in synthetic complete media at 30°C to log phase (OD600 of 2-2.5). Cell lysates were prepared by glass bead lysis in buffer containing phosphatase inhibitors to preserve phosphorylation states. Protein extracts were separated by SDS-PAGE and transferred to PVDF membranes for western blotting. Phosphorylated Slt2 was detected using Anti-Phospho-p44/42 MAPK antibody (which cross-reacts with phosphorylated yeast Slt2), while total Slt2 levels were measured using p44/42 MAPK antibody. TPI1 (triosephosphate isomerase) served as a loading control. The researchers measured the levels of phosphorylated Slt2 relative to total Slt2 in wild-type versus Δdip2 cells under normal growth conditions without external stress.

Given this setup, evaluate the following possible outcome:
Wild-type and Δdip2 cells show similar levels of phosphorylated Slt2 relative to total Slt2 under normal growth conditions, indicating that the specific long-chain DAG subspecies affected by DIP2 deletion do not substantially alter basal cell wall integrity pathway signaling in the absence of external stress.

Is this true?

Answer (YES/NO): NO